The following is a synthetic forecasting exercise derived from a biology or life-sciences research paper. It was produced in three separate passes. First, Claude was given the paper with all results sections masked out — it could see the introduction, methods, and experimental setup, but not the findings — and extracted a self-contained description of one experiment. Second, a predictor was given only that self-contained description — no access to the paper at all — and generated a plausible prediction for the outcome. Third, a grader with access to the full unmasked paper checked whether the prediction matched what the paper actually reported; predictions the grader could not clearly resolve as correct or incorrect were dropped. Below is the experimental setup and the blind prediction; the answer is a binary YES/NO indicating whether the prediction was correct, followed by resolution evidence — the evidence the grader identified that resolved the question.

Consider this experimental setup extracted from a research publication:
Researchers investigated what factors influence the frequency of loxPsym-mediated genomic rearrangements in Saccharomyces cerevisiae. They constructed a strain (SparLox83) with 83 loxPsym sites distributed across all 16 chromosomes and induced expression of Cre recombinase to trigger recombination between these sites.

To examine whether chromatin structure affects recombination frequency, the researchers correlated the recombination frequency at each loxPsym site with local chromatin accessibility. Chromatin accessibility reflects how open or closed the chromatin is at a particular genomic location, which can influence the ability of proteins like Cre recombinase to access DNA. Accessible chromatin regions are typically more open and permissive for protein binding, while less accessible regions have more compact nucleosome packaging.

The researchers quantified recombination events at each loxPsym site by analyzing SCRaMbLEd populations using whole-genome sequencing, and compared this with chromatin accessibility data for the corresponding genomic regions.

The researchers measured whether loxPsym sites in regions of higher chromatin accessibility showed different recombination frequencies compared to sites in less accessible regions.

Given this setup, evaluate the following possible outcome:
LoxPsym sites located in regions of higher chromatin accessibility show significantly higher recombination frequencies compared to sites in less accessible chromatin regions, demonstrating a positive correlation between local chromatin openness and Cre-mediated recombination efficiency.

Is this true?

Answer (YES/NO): YES